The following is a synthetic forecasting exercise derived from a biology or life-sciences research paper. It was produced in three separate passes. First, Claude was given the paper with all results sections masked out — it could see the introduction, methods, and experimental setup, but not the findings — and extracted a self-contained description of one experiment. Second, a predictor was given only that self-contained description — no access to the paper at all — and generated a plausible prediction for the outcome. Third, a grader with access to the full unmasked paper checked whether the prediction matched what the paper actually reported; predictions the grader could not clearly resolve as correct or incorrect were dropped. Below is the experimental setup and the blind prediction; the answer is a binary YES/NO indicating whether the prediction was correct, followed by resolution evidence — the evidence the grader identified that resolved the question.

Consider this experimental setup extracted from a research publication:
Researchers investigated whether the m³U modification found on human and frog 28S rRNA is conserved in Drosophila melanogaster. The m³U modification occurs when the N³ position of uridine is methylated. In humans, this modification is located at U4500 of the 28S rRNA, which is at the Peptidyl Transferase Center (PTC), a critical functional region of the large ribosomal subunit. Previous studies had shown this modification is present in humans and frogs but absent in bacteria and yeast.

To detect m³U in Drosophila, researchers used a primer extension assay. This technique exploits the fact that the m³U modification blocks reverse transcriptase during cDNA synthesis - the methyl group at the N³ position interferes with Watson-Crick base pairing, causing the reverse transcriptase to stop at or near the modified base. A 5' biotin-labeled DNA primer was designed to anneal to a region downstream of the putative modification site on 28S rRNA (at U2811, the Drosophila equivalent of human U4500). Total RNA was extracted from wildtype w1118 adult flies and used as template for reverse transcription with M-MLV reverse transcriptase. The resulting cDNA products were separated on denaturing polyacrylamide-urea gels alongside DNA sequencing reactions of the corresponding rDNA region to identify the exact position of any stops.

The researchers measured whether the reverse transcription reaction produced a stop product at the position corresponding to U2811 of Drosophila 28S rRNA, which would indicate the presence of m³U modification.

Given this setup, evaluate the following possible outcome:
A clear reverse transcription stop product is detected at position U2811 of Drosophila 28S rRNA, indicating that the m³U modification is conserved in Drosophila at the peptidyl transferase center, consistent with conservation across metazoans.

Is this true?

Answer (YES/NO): YES